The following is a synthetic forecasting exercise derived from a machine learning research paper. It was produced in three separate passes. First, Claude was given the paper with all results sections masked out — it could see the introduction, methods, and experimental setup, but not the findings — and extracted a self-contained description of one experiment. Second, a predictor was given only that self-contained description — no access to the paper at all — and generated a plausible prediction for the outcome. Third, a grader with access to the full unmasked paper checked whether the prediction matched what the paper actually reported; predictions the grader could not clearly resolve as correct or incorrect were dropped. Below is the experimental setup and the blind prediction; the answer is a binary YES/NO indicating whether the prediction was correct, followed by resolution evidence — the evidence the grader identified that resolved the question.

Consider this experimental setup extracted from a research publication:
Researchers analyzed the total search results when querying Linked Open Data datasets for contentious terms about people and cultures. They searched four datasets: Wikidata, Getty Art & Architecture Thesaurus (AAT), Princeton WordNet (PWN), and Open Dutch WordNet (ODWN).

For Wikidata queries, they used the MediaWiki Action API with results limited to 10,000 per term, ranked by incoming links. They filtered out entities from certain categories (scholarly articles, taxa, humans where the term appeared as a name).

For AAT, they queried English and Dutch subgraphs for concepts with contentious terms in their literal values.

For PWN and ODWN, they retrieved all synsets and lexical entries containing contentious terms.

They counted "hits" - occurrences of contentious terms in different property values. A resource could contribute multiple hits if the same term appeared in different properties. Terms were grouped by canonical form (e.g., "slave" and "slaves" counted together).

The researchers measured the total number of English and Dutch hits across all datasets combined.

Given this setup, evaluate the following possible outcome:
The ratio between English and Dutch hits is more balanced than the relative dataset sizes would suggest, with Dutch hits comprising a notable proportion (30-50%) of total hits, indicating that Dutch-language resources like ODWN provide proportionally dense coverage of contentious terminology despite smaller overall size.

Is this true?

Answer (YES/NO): NO